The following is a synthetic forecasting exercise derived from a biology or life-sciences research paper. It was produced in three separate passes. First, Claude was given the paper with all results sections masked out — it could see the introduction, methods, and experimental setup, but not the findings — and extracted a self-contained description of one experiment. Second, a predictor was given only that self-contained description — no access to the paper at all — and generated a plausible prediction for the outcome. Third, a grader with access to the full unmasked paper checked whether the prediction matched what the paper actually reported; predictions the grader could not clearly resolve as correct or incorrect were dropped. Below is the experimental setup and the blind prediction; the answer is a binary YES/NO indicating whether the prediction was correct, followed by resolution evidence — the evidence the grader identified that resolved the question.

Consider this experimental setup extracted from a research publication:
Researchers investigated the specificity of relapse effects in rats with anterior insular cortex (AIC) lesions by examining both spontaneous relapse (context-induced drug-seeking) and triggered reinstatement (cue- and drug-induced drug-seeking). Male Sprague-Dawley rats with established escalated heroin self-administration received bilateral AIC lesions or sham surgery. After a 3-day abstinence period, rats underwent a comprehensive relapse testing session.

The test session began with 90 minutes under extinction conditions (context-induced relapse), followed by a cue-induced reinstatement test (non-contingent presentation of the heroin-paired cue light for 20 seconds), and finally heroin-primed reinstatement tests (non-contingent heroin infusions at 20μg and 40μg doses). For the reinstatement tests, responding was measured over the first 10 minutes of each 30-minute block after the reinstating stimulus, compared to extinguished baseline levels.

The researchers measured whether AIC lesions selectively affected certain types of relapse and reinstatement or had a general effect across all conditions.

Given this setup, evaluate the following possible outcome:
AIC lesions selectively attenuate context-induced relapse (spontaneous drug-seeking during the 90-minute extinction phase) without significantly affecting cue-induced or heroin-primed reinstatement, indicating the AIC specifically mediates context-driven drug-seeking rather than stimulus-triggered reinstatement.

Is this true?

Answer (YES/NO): NO